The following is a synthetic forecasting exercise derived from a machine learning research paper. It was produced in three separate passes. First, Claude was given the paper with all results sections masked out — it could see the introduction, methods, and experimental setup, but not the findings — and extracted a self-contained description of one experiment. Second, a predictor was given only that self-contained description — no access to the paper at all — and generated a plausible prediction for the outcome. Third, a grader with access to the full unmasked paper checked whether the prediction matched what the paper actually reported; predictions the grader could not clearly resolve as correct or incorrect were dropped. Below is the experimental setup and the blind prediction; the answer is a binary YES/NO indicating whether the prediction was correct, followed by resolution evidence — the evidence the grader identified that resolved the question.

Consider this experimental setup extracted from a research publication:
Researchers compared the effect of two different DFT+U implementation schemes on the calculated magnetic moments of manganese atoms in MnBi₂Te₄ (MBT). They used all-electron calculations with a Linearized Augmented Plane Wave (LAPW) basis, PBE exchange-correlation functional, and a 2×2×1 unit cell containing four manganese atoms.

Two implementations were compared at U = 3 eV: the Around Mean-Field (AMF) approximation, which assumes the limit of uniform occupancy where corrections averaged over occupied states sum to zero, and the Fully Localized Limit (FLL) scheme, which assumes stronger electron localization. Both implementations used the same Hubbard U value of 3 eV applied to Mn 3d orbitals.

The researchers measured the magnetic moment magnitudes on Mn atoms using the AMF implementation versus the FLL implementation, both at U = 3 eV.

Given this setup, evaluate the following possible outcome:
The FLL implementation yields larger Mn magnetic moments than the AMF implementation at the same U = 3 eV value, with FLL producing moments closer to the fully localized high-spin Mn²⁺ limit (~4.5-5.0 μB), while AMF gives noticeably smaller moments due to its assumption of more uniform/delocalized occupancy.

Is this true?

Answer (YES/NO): YES